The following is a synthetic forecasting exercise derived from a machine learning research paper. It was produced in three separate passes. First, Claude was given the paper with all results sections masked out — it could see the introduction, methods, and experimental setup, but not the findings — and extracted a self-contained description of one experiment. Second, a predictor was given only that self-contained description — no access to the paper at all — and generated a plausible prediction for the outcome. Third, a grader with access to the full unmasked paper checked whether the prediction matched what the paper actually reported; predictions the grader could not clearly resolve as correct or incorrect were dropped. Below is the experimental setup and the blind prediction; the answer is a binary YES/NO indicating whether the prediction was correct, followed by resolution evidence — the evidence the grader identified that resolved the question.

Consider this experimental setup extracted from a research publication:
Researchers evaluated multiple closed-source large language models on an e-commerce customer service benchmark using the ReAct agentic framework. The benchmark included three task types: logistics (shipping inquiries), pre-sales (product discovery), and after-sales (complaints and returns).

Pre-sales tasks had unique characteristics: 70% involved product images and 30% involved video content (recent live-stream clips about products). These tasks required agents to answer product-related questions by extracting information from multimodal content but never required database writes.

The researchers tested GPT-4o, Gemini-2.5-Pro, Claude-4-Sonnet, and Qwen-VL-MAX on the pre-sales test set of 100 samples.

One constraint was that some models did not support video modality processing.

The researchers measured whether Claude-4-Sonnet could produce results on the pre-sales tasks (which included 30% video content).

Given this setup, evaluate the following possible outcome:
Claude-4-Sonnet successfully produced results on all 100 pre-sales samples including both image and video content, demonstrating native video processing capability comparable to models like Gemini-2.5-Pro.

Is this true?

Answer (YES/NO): NO